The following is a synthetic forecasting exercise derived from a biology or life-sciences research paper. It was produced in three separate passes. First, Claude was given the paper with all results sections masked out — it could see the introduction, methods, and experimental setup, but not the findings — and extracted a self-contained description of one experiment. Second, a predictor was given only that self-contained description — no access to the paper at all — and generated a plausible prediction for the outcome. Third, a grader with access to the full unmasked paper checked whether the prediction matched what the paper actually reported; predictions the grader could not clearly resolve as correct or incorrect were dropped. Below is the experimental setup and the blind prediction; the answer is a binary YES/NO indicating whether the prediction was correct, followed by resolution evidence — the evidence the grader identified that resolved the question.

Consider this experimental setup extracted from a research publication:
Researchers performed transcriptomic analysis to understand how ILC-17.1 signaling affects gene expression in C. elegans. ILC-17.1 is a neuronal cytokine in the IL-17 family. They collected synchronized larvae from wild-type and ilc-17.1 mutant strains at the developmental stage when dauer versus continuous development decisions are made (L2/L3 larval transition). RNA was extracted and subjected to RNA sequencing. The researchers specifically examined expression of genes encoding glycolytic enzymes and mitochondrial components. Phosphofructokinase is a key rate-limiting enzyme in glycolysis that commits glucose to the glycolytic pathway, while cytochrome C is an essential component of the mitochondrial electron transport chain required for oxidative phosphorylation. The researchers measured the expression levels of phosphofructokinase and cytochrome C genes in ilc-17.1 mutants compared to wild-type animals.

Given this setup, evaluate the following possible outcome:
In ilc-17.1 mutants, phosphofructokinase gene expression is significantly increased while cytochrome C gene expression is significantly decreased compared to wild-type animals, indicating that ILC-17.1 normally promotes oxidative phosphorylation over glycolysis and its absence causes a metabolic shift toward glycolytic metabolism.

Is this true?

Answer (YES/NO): NO